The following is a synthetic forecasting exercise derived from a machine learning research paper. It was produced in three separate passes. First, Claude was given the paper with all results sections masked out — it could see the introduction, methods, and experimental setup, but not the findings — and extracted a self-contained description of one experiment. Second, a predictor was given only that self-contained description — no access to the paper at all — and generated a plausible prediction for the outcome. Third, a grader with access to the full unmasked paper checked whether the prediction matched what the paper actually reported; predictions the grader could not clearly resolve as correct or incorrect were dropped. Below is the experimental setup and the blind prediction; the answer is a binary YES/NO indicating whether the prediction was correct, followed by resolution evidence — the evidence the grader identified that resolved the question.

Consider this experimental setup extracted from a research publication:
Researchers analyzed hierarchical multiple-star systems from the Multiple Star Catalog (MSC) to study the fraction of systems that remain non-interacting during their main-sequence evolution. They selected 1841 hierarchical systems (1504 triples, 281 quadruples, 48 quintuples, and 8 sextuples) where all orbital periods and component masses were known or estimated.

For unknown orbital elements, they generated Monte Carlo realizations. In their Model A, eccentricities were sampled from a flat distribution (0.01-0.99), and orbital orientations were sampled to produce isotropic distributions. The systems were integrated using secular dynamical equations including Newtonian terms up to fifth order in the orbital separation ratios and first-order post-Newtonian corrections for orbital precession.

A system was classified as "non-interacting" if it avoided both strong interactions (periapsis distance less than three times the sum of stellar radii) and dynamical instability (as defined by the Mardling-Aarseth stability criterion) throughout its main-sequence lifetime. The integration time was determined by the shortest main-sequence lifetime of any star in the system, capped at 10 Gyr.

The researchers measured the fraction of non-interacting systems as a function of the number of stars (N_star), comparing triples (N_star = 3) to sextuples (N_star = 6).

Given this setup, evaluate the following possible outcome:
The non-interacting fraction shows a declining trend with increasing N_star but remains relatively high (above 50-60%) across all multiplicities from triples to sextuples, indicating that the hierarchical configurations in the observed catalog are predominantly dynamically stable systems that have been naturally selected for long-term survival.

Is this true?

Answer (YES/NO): YES